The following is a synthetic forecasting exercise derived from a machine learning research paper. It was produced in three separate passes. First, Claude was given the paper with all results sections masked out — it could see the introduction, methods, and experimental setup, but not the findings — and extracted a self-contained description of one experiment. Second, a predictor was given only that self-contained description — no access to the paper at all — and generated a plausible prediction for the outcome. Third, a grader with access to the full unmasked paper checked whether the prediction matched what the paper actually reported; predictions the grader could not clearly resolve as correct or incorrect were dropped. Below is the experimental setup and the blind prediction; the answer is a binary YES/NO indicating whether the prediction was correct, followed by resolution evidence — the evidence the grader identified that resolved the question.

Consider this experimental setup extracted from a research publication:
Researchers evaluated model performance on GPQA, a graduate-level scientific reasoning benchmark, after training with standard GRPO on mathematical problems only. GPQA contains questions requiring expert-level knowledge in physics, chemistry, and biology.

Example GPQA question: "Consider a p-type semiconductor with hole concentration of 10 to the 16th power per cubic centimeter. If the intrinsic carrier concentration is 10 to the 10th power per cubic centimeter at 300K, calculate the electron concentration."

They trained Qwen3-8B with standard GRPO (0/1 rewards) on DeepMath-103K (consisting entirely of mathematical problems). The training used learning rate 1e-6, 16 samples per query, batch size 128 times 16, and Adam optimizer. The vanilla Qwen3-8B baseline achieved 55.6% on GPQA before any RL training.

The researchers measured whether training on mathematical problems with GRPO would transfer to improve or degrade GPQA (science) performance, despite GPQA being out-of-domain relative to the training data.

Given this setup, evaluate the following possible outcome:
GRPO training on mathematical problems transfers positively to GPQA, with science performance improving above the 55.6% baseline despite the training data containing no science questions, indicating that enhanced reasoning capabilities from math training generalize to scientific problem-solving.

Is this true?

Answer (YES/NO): YES